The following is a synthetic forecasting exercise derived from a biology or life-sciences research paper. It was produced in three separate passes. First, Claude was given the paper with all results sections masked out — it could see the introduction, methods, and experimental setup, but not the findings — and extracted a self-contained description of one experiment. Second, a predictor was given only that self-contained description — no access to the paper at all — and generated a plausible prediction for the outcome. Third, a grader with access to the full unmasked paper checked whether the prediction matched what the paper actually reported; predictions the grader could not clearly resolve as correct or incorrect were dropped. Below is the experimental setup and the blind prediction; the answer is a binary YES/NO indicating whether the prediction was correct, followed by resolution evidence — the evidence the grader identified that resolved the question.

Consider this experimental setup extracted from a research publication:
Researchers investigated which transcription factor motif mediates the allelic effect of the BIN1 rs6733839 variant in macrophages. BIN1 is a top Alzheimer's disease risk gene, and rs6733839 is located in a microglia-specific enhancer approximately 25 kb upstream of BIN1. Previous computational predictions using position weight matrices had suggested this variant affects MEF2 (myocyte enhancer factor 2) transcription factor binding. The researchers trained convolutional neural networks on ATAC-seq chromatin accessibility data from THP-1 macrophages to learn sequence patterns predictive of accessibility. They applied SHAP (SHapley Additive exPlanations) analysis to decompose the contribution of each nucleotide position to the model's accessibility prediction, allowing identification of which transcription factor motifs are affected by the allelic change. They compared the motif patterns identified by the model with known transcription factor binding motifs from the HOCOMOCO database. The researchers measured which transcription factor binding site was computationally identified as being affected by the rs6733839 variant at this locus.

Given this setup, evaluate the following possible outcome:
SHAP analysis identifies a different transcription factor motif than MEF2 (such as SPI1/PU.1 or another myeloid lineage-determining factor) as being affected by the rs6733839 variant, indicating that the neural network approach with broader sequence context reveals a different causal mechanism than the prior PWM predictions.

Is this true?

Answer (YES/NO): YES